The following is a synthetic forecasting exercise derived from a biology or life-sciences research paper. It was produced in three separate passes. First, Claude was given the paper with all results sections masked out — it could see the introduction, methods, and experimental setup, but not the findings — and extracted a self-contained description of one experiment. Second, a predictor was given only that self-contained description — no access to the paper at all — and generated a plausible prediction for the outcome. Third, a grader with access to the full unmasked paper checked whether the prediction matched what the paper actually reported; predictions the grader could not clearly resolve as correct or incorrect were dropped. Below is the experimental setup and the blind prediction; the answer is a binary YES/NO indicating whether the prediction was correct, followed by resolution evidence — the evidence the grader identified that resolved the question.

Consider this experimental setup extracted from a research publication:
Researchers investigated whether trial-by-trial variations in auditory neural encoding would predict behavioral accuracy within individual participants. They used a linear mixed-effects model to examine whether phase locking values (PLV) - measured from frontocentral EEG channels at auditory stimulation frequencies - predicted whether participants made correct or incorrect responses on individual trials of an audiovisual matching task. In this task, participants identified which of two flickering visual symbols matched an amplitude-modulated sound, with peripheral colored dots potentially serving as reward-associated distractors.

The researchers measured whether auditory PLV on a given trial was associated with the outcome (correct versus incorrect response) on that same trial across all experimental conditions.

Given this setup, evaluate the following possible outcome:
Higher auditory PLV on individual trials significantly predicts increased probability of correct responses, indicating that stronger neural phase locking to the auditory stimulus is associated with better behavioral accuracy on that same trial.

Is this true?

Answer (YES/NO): YES